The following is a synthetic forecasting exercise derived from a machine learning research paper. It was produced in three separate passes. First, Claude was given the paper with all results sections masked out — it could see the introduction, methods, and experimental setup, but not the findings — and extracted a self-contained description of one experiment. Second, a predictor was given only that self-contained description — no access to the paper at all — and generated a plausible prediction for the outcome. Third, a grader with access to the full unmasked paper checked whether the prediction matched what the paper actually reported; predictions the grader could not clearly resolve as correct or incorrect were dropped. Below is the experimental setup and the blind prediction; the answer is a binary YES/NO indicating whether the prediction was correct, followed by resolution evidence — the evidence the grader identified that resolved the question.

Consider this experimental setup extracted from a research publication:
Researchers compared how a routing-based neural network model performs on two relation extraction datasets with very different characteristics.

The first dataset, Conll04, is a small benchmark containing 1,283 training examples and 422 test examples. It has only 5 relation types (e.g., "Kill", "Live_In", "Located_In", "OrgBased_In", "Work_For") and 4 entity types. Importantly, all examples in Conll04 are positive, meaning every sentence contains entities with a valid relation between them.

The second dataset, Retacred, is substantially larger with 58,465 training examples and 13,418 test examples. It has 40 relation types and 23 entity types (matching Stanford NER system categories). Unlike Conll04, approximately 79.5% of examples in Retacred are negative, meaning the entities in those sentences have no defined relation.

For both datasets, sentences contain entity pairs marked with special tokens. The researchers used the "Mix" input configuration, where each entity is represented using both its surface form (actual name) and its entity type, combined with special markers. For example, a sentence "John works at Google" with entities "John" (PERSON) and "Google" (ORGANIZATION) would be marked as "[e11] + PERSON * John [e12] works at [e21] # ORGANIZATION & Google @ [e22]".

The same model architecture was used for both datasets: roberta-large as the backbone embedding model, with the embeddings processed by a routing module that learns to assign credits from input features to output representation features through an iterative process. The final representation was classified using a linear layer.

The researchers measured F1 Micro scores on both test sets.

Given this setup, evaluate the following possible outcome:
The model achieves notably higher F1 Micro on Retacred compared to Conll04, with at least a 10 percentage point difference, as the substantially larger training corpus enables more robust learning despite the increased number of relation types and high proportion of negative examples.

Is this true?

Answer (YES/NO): NO